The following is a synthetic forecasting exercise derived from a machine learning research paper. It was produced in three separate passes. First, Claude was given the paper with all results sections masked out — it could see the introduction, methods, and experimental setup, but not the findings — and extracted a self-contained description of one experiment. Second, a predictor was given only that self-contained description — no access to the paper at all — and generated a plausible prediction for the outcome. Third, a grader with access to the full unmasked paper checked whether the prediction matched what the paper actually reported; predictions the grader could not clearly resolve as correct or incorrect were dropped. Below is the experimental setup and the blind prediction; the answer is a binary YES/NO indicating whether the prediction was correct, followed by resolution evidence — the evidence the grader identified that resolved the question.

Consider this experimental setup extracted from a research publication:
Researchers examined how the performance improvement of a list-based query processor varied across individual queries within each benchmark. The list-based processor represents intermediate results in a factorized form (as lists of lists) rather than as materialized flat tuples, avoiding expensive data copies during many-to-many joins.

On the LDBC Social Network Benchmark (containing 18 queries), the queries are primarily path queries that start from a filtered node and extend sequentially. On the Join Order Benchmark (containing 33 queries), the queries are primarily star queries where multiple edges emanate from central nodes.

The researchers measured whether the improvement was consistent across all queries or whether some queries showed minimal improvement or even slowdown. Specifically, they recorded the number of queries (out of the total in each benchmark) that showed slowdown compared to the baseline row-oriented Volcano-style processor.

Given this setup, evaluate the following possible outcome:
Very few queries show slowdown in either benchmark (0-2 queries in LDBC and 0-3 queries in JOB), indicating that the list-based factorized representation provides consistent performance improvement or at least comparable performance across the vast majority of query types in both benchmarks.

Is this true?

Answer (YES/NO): YES